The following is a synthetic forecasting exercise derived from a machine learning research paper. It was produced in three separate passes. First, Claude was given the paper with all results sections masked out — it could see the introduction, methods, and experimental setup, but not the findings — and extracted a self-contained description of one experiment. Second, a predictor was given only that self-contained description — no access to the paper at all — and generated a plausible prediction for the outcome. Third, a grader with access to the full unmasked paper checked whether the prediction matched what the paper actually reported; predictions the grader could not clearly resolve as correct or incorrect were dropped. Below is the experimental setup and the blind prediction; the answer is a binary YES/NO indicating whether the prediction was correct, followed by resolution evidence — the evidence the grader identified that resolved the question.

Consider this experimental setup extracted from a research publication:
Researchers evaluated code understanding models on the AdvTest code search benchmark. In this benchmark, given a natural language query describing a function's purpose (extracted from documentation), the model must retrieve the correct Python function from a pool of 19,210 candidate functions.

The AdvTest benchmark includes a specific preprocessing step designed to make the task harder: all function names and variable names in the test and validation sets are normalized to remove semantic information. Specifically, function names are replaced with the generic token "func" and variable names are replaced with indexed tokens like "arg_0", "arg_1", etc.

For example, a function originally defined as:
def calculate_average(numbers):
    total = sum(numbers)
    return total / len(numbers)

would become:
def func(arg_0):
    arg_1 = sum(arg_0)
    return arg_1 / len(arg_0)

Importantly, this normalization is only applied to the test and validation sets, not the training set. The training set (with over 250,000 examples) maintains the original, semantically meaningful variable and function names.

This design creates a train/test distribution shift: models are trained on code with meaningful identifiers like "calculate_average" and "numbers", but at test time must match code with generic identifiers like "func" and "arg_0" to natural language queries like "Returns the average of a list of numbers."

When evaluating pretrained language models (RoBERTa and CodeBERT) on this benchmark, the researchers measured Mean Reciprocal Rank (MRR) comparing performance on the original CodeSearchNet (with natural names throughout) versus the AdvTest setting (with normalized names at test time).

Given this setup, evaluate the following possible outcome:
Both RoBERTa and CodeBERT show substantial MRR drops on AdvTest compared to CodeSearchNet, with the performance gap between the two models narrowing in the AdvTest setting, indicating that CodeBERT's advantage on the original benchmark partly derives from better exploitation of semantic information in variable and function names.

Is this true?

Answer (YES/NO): NO